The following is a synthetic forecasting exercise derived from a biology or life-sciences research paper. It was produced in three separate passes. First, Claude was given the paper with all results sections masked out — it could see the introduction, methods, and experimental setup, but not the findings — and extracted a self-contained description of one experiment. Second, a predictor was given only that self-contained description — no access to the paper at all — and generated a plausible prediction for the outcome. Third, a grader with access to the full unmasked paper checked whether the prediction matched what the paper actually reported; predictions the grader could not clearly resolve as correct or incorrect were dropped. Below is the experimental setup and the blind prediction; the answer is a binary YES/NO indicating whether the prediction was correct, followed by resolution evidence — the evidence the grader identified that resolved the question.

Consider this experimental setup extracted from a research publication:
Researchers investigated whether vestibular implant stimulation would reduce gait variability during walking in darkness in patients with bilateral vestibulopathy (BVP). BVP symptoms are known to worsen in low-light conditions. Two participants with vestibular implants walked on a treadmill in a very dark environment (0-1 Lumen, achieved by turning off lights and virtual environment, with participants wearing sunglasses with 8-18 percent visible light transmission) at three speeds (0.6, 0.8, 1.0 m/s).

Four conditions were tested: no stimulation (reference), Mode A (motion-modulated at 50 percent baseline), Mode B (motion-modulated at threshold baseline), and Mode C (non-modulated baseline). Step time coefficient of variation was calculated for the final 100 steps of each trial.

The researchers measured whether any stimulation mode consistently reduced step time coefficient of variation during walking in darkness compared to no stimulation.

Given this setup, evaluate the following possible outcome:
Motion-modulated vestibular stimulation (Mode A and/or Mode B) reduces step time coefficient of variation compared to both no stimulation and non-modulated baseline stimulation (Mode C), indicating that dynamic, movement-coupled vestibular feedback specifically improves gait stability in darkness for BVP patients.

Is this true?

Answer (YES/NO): NO